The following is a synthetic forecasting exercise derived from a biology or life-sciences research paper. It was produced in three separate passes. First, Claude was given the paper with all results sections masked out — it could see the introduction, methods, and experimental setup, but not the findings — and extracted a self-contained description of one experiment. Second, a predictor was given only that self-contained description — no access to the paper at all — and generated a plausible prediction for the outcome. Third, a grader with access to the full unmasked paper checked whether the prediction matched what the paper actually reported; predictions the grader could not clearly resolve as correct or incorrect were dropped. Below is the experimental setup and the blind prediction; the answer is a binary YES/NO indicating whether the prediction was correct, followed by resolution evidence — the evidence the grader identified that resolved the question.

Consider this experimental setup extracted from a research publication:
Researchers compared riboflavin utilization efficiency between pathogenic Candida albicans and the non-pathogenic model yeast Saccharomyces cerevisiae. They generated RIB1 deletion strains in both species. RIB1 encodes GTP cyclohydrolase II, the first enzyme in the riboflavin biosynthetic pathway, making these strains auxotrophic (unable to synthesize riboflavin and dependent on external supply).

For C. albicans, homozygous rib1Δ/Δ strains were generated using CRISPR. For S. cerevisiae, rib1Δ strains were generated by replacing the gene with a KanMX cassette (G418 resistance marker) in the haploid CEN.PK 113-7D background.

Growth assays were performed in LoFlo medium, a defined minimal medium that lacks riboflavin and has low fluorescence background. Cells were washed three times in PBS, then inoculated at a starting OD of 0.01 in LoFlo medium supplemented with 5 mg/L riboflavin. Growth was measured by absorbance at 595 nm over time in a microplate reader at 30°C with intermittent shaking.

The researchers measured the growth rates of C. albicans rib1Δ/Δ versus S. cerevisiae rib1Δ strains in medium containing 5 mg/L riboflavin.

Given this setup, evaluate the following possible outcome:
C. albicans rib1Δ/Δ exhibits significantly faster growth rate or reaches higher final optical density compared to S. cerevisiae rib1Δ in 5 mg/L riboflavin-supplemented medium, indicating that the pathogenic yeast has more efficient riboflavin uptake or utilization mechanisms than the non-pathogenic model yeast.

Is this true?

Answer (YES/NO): NO